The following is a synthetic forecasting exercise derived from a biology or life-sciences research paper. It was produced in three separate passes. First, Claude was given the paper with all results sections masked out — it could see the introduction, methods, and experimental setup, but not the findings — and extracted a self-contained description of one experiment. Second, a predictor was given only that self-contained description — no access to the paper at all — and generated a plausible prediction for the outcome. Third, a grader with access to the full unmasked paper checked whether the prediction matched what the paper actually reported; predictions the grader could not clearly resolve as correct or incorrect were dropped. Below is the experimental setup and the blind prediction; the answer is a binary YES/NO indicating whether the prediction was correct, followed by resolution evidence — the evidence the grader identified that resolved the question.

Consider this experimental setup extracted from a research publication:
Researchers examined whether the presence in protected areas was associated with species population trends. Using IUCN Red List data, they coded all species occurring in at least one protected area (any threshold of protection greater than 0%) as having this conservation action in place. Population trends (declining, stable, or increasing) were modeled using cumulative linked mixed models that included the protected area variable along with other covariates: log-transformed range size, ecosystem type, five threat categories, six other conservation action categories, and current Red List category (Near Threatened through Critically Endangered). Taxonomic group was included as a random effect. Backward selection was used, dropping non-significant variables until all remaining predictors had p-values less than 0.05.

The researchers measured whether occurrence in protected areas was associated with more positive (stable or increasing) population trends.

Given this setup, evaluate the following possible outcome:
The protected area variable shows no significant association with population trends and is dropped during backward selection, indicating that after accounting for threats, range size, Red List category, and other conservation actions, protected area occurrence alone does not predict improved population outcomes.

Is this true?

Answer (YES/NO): YES